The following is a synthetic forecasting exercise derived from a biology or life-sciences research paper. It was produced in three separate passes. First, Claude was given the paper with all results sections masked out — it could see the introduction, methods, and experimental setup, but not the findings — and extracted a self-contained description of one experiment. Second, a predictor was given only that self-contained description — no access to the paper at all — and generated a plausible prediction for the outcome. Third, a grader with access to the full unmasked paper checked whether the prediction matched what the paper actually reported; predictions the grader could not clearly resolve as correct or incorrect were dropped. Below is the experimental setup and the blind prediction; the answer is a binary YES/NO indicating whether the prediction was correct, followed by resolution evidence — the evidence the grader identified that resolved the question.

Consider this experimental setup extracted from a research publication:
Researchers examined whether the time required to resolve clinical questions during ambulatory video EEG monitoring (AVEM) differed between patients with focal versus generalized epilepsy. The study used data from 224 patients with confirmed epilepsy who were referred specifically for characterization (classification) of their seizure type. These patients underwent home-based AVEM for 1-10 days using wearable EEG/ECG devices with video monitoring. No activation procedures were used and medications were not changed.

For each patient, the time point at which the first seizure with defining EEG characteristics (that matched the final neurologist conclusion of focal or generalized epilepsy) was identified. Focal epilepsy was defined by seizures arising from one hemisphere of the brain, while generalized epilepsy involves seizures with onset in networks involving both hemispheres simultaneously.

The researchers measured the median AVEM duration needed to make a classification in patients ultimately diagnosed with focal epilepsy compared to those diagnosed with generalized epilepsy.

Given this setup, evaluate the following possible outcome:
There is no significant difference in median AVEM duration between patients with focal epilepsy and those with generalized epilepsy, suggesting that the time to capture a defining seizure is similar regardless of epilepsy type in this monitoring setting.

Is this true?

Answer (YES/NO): NO